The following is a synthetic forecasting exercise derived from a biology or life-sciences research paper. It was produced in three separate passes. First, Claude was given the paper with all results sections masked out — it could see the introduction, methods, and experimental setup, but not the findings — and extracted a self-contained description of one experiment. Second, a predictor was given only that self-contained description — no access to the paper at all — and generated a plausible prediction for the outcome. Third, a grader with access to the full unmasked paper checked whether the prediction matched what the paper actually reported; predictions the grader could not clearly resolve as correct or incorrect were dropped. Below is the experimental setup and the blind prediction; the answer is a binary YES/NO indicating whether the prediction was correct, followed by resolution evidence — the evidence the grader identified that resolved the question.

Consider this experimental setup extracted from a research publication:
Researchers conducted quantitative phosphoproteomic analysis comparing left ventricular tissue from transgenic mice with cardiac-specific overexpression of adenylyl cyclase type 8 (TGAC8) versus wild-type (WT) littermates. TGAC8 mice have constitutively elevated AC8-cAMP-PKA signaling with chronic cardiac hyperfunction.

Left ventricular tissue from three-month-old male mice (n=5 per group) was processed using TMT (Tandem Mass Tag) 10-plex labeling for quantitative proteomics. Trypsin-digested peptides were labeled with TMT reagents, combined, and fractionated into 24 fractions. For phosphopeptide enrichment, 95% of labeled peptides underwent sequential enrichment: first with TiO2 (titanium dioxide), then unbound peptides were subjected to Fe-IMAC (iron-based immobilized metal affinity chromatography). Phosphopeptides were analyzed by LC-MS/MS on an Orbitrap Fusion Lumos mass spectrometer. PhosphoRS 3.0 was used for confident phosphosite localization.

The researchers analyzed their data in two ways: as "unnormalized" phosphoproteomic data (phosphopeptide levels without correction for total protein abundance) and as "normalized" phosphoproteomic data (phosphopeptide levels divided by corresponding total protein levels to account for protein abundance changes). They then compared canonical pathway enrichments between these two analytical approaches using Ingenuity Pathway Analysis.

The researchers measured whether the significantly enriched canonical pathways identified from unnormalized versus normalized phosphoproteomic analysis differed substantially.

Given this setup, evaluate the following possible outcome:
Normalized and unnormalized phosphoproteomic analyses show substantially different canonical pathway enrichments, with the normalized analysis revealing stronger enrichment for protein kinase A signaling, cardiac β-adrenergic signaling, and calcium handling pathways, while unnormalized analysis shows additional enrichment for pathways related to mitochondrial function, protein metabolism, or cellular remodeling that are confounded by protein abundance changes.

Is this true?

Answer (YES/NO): NO